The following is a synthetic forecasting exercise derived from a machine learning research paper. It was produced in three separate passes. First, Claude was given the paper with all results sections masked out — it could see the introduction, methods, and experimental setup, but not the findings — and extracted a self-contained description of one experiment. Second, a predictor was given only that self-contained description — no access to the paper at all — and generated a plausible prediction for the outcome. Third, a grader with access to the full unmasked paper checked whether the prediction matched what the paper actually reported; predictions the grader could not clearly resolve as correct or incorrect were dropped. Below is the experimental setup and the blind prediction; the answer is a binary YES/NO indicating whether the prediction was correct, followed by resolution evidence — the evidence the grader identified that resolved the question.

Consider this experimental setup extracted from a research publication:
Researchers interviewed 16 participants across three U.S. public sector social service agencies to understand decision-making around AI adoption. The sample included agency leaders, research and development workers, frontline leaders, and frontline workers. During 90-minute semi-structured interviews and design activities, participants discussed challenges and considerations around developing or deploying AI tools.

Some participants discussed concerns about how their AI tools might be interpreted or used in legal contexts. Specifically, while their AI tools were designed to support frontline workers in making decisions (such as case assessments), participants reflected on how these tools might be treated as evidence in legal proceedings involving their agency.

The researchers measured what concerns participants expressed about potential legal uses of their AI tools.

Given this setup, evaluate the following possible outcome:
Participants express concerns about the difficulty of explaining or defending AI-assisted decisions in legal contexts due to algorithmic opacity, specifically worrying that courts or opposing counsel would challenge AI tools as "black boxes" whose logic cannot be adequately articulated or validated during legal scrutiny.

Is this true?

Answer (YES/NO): NO